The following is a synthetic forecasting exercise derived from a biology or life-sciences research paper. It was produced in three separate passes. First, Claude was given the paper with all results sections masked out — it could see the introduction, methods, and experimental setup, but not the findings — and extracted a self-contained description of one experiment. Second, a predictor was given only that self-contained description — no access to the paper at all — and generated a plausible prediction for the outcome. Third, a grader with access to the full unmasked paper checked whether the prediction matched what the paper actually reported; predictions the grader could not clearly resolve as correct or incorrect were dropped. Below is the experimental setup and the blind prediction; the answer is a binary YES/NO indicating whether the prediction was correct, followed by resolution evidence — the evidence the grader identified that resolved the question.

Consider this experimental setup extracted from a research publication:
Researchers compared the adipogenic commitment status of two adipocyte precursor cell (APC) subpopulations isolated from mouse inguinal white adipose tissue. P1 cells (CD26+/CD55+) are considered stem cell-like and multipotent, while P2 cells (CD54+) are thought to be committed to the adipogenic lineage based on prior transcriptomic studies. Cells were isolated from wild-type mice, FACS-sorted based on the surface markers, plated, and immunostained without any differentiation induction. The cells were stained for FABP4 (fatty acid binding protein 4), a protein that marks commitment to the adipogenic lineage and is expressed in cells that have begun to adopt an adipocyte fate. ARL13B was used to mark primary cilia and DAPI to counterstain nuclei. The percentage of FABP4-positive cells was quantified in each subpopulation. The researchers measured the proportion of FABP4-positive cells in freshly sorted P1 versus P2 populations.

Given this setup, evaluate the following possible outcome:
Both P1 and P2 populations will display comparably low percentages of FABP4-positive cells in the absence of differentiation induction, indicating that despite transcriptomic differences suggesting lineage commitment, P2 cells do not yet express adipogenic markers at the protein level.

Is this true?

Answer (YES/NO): NO